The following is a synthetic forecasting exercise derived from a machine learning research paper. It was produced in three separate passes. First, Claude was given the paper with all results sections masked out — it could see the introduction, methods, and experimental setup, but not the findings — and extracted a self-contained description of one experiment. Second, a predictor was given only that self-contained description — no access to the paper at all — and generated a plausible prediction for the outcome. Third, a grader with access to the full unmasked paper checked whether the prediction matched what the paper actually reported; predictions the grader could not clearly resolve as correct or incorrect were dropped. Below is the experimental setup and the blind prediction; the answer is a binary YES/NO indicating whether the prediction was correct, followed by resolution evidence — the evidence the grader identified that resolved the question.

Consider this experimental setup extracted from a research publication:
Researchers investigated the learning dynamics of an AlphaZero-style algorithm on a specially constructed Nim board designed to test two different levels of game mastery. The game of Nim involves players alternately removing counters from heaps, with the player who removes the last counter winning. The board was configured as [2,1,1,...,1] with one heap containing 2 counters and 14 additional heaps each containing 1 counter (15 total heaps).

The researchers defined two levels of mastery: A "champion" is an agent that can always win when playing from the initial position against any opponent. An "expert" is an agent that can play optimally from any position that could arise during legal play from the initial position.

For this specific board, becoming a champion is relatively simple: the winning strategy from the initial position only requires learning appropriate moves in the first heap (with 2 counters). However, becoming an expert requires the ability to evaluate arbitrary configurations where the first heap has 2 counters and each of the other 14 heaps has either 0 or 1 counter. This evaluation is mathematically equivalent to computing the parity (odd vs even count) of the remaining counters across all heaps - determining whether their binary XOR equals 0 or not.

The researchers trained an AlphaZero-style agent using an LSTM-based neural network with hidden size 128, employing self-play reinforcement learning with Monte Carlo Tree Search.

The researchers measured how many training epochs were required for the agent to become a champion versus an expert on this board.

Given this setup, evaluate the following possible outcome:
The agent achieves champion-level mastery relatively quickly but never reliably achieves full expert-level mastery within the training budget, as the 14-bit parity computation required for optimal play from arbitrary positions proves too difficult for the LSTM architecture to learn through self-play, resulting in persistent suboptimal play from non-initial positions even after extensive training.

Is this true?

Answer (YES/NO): YES